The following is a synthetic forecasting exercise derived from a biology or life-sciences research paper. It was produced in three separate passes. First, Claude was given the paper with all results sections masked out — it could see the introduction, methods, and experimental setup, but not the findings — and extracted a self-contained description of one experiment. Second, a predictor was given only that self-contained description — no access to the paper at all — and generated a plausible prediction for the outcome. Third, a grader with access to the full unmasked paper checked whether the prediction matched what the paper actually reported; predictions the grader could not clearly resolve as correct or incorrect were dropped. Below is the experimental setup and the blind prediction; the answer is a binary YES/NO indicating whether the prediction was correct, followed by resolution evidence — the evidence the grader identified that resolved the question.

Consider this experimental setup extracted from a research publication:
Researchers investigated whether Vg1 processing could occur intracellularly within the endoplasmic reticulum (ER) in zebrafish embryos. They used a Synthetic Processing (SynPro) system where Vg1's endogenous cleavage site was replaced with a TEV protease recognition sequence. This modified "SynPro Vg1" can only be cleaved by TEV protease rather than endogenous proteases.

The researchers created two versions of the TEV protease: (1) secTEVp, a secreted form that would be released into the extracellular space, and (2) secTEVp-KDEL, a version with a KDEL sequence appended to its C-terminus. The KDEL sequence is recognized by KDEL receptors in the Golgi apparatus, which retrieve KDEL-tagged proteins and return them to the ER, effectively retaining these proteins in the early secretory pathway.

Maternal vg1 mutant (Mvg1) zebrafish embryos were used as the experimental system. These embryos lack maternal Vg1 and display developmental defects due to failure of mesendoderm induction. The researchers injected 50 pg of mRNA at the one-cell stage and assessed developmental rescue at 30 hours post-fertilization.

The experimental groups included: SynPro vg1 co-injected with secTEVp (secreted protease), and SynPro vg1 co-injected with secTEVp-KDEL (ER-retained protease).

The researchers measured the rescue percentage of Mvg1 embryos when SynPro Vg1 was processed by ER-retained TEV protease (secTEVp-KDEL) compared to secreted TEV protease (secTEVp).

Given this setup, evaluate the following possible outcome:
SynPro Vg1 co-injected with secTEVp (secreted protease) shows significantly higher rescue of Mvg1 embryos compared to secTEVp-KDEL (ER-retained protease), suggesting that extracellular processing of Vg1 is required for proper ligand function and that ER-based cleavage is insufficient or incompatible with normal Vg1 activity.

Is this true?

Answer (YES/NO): NO